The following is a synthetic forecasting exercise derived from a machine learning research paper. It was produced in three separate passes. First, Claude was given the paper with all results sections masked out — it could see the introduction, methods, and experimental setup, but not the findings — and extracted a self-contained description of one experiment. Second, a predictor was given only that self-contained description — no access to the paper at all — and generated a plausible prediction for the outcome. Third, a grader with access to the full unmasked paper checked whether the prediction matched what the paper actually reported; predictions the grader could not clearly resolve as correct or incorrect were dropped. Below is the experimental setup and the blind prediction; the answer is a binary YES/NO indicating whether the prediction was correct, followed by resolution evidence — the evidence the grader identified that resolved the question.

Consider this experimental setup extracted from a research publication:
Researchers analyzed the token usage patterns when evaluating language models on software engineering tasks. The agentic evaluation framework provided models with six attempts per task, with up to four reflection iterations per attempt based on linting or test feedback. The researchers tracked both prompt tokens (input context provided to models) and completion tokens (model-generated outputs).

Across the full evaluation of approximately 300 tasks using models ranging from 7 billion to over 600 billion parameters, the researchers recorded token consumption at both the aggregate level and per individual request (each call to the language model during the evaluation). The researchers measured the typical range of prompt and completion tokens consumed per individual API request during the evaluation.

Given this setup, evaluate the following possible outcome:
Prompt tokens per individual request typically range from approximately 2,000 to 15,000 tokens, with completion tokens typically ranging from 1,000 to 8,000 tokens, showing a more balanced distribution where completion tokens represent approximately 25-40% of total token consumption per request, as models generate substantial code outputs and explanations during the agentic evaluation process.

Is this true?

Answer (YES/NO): NO